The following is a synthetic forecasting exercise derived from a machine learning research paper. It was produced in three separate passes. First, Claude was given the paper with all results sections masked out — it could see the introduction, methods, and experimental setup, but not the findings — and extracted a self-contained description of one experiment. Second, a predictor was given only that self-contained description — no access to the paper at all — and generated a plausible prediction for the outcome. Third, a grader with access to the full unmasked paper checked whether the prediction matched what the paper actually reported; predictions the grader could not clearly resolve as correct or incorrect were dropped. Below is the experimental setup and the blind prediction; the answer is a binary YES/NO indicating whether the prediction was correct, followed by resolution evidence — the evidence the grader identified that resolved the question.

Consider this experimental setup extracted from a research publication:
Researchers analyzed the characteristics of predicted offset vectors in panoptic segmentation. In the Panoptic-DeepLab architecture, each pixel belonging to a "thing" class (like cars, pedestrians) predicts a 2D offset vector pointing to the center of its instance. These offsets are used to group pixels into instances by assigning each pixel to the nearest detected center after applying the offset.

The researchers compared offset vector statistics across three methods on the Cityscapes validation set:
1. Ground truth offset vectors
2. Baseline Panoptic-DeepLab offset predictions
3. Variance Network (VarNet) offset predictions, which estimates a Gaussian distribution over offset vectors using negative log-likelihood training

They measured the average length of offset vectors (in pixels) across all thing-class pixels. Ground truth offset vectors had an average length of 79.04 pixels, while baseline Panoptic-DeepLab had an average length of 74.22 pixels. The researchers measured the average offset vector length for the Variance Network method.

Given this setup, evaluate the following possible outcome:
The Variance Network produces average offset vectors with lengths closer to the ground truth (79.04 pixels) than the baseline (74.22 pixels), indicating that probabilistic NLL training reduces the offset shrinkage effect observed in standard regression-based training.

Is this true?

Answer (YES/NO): NO